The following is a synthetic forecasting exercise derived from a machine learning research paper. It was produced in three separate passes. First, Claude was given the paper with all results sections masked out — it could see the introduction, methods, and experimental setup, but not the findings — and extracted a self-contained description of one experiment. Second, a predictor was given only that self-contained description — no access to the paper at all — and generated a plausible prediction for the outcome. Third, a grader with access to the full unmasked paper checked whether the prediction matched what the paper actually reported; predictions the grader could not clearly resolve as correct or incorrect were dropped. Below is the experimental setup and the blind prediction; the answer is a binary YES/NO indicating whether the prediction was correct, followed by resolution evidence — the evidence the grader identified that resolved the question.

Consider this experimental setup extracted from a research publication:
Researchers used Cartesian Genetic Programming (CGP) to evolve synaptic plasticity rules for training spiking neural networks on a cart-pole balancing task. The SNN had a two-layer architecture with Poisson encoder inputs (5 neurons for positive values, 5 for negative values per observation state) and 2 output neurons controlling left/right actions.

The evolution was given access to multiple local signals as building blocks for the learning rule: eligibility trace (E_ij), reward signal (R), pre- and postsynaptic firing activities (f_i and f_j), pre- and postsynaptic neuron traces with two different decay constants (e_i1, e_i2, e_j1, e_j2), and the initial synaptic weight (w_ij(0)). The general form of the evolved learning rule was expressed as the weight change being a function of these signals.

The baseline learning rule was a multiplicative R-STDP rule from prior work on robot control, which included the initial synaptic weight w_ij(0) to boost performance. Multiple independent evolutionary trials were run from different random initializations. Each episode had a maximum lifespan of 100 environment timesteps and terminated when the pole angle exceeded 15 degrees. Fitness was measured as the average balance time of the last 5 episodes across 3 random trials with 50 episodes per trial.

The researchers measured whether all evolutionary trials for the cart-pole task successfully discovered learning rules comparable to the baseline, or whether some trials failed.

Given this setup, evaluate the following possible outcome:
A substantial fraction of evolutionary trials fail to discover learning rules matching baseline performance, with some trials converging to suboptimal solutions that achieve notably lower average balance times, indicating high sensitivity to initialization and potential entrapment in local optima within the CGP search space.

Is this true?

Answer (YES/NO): YES